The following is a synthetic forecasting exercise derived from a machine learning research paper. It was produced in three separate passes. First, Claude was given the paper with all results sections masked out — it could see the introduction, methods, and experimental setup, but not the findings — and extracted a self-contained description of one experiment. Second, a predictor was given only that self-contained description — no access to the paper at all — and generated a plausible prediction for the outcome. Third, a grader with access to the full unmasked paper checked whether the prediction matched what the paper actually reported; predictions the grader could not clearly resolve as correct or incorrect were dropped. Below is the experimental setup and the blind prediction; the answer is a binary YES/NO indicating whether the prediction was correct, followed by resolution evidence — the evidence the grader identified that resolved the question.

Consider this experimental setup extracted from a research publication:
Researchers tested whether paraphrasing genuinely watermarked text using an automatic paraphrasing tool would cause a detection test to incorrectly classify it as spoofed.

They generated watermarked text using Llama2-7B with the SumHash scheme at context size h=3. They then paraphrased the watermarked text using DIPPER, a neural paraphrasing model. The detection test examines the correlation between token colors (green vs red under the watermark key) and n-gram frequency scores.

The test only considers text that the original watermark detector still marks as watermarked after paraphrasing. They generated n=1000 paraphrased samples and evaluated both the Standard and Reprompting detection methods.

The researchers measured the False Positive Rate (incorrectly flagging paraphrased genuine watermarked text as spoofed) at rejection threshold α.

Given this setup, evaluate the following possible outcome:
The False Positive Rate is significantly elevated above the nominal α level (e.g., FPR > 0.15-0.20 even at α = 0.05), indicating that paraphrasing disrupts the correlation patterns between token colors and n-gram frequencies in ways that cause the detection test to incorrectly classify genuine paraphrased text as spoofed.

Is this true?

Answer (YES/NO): NO